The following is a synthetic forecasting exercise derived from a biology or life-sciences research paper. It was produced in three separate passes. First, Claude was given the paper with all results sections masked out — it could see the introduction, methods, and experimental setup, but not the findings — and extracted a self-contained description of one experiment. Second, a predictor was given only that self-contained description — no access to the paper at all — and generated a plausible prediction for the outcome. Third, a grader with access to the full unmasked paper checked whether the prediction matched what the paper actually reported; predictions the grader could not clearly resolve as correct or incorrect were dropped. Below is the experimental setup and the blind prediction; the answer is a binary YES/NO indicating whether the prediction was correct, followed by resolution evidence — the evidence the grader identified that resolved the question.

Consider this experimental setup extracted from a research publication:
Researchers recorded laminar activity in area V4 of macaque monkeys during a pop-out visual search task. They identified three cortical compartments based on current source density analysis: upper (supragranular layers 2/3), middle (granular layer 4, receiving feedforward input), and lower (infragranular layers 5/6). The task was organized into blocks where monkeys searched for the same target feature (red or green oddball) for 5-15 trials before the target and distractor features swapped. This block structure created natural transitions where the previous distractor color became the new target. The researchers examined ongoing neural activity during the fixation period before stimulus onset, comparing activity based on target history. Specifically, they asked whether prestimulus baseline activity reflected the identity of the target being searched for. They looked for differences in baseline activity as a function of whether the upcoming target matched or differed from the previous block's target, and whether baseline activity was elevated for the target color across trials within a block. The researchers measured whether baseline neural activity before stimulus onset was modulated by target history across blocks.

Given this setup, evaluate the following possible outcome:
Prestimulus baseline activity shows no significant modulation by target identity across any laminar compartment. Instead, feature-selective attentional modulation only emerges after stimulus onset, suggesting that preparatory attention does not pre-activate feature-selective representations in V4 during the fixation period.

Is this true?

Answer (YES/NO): NO